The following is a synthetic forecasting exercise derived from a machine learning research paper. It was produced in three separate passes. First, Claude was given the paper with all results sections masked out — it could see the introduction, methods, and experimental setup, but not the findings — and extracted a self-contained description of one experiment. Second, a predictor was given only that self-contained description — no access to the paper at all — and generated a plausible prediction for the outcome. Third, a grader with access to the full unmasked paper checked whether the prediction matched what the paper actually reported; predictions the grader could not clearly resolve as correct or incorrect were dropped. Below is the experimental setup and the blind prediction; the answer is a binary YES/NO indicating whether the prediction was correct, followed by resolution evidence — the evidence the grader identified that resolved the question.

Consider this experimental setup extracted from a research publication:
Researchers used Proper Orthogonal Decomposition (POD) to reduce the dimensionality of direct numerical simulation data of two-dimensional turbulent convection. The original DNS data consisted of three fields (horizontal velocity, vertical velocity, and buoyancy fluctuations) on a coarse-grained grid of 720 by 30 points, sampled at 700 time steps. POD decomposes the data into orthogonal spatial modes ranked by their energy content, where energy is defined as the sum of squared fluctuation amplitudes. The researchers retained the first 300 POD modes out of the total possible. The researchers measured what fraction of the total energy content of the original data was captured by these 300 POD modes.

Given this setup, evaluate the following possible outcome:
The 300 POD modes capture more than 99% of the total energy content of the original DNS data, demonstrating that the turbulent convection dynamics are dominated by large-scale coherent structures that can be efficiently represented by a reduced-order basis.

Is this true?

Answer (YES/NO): NO